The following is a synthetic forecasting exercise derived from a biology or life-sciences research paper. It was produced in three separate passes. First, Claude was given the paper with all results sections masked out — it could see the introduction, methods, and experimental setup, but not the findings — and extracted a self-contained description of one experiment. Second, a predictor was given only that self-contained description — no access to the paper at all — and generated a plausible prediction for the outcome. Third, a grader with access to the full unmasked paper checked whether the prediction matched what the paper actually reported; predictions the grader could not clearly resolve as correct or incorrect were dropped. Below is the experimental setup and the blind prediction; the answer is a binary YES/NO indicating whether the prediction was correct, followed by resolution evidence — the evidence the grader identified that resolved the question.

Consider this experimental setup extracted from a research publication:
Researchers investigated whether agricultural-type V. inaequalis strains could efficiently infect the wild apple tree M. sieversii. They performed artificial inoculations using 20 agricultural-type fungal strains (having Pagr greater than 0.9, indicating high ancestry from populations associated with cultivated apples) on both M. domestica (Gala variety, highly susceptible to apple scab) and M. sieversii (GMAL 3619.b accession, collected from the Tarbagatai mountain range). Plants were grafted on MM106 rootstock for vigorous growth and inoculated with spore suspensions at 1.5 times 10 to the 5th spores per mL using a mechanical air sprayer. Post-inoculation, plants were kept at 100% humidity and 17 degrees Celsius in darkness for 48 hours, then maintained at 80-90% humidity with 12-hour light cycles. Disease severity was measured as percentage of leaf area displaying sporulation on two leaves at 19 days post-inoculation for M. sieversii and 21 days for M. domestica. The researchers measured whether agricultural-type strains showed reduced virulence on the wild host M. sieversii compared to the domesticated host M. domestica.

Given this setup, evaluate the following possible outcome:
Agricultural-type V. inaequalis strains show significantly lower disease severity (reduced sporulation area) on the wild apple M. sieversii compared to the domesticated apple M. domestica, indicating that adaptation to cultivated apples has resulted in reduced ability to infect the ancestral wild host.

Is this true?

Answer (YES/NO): NO